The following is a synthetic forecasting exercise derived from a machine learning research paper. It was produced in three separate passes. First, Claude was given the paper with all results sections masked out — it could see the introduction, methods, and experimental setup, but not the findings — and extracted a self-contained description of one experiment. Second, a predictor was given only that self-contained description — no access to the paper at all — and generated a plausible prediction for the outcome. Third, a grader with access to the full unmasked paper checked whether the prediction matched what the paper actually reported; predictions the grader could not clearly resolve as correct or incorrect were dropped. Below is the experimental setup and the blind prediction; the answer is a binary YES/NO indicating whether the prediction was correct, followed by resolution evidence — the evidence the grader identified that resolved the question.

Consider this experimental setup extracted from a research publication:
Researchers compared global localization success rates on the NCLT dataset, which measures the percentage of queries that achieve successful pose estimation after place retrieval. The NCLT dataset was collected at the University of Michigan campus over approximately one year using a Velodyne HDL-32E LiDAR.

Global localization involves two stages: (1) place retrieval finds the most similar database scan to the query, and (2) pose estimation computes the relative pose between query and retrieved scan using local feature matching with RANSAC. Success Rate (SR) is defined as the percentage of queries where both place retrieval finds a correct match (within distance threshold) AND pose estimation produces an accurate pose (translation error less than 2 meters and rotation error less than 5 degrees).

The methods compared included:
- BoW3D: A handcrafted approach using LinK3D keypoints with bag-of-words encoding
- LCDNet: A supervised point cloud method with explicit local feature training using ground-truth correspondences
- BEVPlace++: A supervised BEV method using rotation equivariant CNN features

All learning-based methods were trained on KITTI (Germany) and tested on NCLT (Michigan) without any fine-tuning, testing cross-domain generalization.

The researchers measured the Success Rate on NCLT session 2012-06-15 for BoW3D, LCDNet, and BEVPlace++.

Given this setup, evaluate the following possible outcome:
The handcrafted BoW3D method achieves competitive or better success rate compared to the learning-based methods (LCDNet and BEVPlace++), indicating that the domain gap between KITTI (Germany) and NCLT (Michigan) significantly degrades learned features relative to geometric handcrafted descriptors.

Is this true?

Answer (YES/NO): NO